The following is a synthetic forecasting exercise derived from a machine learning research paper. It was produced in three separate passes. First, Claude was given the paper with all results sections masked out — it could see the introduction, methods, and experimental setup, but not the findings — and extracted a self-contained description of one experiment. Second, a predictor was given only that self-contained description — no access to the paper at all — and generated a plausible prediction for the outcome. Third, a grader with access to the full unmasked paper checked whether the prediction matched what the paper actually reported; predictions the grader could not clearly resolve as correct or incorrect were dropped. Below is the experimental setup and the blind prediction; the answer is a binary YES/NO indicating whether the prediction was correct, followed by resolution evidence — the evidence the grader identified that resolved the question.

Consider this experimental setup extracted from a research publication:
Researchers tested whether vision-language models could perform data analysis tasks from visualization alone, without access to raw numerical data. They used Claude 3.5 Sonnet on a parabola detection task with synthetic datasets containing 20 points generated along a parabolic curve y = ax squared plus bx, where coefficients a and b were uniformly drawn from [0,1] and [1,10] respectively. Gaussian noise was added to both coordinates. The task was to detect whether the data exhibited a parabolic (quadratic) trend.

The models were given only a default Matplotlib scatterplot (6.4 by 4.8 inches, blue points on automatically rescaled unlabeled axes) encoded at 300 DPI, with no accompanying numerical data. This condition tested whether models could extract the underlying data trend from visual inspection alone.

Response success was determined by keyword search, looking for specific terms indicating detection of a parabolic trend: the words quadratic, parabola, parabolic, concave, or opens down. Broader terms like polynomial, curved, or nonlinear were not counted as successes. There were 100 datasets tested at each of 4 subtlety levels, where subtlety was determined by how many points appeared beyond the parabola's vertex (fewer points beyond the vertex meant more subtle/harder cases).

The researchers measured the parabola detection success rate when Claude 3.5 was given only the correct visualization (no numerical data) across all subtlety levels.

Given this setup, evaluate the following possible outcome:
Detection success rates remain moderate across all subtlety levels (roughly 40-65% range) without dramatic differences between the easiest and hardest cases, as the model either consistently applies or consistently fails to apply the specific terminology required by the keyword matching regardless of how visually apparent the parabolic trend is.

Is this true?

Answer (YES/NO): NO